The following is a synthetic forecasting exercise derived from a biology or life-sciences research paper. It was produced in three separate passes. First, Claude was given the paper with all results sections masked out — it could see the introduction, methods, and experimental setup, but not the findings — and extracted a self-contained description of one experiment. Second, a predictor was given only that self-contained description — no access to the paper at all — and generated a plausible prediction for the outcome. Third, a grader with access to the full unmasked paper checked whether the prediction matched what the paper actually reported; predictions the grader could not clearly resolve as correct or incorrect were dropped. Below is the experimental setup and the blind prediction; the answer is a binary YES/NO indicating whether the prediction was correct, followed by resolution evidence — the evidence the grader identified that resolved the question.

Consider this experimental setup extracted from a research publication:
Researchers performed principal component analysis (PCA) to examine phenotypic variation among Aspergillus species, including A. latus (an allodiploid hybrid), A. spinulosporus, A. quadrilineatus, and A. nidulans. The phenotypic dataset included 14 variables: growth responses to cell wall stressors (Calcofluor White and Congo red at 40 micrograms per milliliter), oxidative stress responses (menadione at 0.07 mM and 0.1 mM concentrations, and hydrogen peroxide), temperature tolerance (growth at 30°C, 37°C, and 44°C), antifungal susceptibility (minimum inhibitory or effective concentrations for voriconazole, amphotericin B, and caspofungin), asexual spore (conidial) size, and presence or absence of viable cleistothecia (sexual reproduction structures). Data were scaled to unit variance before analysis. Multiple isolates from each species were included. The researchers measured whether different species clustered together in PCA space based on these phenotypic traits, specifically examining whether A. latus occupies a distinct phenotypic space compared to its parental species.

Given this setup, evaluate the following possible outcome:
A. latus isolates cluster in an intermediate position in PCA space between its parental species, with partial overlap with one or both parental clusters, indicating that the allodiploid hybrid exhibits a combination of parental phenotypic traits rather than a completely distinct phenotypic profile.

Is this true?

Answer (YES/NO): NO